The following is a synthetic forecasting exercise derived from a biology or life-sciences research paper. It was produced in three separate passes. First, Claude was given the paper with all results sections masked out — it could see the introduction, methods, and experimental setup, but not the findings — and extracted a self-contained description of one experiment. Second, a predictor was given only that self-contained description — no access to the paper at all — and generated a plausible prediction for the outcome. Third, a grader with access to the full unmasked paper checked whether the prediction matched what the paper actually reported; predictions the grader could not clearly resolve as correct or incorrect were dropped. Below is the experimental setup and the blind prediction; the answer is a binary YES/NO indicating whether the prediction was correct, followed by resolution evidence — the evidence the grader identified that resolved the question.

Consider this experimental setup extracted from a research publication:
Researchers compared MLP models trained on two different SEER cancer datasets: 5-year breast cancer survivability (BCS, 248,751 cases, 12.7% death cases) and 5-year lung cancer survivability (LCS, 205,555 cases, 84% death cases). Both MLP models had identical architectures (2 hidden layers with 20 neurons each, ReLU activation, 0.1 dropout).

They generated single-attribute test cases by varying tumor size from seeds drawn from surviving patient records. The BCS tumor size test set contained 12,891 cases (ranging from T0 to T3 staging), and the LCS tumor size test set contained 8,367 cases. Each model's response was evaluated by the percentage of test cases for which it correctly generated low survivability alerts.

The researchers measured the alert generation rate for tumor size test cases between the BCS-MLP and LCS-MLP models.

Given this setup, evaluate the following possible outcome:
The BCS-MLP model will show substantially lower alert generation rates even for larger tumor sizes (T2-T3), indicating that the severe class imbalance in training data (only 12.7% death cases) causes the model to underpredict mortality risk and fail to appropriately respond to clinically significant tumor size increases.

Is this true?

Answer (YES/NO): YES